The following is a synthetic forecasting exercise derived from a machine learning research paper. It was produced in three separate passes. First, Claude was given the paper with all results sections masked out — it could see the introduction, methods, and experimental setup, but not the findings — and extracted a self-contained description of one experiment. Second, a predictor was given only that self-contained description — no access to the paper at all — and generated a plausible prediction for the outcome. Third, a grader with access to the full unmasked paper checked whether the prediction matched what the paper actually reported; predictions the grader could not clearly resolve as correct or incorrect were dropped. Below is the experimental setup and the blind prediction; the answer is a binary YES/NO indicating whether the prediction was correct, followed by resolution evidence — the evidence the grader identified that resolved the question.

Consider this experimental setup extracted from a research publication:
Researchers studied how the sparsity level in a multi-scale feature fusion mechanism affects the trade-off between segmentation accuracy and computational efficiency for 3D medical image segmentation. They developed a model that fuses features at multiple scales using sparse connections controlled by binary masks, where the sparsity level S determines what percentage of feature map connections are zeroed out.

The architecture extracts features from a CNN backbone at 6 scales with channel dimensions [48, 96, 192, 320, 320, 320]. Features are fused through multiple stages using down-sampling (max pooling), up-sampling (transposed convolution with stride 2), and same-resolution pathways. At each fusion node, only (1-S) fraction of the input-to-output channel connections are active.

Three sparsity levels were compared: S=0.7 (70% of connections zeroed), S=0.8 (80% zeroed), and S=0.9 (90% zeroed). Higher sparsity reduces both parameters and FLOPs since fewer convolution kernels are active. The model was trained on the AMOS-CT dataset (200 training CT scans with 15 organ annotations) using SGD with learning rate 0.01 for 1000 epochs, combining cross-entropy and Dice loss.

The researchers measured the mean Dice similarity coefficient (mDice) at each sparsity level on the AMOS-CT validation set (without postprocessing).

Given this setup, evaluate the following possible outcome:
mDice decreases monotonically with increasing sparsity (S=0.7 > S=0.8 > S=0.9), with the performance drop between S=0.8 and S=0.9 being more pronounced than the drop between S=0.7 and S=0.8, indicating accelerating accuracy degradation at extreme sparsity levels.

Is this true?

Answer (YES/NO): YES